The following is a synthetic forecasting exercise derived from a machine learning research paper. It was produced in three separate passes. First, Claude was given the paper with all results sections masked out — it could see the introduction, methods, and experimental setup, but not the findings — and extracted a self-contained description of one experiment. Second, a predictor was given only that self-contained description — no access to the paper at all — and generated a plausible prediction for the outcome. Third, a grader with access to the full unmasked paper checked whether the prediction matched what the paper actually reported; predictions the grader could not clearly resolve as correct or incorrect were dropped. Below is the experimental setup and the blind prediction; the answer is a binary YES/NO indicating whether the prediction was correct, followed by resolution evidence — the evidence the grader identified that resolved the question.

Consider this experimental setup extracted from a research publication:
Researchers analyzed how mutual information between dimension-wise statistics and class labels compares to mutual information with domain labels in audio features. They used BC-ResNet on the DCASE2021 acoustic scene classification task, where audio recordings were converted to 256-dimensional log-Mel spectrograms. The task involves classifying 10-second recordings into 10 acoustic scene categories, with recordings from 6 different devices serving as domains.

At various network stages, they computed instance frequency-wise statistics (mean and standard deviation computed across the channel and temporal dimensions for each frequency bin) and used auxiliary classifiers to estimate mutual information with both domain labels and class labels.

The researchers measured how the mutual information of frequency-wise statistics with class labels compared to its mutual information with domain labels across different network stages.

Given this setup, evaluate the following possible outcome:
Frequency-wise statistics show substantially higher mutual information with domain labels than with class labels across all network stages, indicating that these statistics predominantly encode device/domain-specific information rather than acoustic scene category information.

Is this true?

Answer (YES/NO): NO